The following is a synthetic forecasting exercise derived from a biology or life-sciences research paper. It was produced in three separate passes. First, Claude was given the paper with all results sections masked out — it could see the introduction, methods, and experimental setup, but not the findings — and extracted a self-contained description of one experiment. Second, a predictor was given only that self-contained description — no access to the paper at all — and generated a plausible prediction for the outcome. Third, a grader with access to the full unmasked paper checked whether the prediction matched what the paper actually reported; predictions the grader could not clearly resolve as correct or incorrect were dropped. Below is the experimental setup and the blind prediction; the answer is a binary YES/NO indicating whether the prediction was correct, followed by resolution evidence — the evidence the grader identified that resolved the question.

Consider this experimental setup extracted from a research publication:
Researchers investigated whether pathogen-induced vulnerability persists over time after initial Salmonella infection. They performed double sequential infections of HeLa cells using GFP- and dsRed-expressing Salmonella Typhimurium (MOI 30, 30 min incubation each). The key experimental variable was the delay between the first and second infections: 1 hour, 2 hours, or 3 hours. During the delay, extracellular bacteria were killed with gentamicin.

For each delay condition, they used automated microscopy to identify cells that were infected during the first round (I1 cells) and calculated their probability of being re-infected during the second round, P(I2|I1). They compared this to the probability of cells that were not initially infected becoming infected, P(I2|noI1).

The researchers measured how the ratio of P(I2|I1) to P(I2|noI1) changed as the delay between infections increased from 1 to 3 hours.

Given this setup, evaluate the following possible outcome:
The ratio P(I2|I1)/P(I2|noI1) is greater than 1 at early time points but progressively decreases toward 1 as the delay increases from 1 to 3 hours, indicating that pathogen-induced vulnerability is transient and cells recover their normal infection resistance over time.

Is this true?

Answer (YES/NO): NO